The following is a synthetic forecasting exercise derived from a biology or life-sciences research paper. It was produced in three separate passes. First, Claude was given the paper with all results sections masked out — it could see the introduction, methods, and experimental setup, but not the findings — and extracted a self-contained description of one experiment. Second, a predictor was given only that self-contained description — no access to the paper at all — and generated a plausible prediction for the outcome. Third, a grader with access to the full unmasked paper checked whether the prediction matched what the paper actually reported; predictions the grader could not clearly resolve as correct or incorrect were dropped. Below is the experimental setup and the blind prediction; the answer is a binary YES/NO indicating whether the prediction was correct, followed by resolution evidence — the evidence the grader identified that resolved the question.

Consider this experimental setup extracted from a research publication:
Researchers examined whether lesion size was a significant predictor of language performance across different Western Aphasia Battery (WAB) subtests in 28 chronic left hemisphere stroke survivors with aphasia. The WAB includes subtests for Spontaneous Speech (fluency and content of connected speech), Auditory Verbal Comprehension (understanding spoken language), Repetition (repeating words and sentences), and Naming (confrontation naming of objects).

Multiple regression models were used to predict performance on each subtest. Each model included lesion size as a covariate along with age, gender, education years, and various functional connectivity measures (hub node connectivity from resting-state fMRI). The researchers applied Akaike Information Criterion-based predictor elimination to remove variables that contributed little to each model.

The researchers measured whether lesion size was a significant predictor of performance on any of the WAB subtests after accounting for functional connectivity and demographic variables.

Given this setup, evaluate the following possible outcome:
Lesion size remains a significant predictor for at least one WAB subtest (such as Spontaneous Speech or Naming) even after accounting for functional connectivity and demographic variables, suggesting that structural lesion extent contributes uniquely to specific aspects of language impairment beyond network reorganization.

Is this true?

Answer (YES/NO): YES